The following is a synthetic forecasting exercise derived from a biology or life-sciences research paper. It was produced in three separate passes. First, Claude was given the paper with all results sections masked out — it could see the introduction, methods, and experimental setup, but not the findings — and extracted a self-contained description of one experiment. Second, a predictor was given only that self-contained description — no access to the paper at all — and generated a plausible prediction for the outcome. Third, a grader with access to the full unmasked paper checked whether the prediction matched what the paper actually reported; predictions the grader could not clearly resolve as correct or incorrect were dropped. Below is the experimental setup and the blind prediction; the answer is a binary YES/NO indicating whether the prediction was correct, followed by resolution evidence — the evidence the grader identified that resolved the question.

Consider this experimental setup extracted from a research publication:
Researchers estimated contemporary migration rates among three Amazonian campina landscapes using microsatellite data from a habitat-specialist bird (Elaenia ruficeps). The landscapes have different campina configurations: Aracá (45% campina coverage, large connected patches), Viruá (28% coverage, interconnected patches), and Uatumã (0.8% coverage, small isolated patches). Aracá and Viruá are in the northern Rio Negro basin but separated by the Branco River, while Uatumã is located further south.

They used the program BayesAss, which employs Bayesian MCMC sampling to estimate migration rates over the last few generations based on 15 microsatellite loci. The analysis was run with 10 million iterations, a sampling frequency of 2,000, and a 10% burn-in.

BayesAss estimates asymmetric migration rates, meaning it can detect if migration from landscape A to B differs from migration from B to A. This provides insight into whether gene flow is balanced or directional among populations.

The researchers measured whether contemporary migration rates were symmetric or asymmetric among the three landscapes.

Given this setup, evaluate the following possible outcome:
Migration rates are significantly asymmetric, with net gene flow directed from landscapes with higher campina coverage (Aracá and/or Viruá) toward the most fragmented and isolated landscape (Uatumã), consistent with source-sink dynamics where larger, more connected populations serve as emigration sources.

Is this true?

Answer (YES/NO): NO